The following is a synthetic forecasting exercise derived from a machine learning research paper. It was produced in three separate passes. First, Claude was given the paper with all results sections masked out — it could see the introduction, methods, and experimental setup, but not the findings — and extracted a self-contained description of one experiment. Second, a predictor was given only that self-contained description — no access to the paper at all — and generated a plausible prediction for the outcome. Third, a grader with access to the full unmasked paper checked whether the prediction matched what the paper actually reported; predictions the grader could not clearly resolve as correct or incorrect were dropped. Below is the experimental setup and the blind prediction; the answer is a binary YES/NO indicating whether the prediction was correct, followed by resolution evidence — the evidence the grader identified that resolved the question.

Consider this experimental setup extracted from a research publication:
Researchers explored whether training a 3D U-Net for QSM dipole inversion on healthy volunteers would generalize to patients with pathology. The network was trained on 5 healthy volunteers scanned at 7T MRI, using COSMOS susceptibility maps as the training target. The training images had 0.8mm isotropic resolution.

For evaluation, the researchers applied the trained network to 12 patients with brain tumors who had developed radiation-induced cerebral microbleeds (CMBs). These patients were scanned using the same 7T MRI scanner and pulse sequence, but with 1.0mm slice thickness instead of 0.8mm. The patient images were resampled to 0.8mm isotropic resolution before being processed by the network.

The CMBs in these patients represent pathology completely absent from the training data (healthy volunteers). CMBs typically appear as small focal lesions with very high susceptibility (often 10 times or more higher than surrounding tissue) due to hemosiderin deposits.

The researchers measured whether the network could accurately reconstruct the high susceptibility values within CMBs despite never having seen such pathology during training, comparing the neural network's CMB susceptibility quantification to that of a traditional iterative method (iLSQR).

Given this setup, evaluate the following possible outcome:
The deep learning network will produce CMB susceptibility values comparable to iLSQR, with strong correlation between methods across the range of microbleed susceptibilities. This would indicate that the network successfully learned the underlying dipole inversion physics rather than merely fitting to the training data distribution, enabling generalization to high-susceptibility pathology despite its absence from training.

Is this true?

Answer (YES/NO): YES